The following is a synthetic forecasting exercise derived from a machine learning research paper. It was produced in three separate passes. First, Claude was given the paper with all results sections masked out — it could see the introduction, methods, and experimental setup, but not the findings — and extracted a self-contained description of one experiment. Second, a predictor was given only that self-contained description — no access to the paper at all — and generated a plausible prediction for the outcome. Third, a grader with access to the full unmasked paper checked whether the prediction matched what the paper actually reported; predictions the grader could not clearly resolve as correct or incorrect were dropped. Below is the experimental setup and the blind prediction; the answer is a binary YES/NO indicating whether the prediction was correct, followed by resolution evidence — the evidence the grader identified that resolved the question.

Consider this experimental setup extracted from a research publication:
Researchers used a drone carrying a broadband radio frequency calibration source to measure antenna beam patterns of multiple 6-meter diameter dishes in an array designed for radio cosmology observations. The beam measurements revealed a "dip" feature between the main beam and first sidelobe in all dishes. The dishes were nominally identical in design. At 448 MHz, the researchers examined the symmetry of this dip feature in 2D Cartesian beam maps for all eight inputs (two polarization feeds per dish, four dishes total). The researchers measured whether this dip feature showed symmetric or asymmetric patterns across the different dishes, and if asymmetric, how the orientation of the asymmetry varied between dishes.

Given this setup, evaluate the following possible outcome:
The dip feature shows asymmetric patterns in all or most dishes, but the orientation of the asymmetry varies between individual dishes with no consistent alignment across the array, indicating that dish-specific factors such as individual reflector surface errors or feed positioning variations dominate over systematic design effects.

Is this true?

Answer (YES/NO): NO